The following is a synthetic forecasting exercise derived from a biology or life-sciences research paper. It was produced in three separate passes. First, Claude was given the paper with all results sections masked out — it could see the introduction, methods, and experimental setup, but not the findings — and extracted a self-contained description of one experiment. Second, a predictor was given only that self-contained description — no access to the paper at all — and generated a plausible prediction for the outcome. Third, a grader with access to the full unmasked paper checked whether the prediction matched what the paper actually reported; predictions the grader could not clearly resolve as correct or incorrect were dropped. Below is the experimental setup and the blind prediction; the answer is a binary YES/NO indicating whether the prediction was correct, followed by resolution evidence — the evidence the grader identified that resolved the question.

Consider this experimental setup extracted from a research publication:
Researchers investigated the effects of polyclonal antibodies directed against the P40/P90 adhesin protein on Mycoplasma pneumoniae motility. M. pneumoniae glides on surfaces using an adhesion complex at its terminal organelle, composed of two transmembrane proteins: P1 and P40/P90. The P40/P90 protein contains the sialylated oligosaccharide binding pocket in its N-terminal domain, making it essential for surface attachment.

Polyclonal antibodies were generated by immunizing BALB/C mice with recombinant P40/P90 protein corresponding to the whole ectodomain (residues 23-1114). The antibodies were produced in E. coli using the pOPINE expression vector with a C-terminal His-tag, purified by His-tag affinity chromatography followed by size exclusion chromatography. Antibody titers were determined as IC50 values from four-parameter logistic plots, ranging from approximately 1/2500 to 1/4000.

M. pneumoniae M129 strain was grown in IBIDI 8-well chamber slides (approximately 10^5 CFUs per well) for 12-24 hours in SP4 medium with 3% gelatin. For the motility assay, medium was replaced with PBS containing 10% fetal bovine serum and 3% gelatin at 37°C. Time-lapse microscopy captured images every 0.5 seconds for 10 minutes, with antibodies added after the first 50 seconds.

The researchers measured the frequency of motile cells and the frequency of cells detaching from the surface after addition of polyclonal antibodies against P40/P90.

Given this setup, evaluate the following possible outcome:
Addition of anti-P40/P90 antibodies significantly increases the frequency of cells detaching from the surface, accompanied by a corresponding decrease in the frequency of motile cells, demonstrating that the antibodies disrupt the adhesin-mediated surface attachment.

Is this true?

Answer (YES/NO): NO